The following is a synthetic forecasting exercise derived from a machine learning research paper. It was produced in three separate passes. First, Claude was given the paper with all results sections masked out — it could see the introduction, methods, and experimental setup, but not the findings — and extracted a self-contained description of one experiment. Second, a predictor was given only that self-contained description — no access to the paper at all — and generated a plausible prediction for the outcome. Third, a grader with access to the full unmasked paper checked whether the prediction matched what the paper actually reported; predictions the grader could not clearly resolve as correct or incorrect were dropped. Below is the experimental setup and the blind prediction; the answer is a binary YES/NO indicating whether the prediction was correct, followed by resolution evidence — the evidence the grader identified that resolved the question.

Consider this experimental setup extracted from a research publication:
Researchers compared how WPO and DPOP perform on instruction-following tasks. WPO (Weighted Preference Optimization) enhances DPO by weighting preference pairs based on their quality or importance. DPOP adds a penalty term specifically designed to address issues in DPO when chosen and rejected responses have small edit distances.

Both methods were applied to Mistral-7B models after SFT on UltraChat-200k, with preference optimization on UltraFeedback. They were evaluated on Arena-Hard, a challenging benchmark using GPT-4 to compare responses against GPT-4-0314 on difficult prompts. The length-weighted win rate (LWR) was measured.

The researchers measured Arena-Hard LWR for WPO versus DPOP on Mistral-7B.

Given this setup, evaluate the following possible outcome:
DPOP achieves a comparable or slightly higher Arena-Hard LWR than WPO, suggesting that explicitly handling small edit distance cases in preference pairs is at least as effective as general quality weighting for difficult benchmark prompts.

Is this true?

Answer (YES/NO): NO